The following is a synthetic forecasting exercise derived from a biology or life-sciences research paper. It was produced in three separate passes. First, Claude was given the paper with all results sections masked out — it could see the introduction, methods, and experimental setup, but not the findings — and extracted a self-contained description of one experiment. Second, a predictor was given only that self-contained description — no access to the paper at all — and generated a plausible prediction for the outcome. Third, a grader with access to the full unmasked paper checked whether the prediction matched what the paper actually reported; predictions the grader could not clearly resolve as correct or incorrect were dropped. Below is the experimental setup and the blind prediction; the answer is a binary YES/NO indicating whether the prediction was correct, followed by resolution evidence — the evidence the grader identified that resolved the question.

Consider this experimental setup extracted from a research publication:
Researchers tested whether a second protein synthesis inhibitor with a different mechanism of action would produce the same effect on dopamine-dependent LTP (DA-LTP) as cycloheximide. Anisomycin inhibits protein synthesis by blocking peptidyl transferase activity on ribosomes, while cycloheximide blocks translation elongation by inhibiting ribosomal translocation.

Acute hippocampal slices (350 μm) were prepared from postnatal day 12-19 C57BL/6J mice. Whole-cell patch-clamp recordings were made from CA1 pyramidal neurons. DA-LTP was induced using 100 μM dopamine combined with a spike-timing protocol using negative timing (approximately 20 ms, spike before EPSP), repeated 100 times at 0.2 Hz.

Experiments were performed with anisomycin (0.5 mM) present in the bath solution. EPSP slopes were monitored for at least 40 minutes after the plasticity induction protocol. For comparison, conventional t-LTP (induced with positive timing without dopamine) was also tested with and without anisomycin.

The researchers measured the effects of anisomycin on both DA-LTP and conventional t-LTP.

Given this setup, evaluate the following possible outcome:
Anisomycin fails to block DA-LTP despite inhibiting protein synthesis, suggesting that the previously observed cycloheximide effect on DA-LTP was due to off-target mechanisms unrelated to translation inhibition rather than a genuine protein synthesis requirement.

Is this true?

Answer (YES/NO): NO